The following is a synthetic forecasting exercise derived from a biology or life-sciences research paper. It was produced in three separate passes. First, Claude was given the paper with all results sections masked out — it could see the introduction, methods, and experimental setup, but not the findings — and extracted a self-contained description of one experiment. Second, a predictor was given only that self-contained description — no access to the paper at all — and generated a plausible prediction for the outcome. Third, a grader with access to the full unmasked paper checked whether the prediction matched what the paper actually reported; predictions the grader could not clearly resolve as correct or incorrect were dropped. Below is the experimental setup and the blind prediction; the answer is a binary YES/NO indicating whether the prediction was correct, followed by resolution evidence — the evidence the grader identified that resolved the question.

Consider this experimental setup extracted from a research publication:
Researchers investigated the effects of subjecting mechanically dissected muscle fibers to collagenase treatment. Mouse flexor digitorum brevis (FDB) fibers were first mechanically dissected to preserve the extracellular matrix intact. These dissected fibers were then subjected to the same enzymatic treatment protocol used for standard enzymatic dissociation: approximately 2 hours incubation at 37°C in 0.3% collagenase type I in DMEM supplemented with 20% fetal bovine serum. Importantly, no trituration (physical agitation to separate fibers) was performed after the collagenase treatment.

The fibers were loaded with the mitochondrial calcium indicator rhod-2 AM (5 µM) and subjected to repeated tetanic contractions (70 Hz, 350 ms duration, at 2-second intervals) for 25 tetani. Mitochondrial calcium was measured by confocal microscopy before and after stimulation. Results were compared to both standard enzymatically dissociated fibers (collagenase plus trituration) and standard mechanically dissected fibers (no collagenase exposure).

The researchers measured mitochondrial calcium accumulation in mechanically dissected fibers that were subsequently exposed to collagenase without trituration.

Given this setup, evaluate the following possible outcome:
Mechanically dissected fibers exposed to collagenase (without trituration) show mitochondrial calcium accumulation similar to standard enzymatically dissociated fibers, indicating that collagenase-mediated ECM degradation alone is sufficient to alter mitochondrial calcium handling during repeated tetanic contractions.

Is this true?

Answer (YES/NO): YES